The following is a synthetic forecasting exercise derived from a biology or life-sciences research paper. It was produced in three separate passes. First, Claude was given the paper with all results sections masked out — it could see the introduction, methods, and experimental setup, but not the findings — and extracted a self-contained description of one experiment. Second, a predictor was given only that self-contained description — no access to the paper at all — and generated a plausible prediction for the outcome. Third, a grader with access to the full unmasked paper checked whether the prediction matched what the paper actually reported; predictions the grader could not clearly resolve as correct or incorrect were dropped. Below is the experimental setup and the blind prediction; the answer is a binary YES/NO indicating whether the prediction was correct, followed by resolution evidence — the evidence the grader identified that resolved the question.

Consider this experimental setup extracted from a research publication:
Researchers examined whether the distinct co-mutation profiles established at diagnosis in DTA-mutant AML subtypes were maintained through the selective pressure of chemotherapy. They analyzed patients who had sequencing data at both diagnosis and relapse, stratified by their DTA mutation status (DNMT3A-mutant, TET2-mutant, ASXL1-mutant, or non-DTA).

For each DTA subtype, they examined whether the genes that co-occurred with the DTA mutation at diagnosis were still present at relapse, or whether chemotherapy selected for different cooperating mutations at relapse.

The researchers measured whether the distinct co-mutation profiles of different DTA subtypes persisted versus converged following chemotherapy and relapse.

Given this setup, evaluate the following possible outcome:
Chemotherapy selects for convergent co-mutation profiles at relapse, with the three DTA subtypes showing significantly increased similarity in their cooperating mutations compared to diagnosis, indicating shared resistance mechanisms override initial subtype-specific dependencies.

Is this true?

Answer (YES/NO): NO